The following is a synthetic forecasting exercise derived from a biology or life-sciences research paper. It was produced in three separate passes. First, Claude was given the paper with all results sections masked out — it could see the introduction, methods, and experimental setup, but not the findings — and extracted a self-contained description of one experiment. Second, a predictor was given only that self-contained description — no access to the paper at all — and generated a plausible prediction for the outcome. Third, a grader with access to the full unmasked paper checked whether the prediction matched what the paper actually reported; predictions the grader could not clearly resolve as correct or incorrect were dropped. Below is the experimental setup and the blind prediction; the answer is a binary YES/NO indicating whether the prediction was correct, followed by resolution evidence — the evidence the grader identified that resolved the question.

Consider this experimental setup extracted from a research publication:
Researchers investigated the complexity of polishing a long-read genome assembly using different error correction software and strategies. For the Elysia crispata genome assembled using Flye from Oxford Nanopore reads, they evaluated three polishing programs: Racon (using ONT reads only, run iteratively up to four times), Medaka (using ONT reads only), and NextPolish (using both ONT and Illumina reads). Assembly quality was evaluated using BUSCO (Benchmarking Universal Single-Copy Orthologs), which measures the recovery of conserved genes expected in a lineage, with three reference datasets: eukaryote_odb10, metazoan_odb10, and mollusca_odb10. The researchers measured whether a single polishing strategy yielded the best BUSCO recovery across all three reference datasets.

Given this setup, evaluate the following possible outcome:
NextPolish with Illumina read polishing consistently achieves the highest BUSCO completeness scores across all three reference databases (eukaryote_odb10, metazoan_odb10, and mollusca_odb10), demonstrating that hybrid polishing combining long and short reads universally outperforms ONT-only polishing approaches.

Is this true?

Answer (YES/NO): NO